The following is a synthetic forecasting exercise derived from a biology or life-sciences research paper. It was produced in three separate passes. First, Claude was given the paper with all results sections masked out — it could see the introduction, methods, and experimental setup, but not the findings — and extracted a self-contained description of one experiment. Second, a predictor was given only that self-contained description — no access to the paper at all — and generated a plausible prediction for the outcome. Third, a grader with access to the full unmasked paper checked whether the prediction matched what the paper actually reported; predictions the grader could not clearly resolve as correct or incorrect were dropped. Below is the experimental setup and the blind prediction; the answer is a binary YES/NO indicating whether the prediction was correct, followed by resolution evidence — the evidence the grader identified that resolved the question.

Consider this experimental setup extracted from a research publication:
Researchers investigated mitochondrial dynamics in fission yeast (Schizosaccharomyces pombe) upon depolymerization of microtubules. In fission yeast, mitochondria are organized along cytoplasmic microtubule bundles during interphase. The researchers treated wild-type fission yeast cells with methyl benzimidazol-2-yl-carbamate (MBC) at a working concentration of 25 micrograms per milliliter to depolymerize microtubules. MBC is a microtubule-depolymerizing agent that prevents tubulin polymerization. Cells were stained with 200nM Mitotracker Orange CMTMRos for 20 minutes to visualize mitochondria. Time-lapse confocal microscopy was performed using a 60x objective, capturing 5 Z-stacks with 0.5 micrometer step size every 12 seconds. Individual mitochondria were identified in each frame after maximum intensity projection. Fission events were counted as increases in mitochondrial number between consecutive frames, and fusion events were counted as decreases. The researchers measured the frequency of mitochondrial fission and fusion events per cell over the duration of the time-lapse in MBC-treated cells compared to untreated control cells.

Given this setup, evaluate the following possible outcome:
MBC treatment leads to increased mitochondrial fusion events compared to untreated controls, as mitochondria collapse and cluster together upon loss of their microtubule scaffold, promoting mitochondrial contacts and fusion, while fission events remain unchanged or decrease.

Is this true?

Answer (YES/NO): NO